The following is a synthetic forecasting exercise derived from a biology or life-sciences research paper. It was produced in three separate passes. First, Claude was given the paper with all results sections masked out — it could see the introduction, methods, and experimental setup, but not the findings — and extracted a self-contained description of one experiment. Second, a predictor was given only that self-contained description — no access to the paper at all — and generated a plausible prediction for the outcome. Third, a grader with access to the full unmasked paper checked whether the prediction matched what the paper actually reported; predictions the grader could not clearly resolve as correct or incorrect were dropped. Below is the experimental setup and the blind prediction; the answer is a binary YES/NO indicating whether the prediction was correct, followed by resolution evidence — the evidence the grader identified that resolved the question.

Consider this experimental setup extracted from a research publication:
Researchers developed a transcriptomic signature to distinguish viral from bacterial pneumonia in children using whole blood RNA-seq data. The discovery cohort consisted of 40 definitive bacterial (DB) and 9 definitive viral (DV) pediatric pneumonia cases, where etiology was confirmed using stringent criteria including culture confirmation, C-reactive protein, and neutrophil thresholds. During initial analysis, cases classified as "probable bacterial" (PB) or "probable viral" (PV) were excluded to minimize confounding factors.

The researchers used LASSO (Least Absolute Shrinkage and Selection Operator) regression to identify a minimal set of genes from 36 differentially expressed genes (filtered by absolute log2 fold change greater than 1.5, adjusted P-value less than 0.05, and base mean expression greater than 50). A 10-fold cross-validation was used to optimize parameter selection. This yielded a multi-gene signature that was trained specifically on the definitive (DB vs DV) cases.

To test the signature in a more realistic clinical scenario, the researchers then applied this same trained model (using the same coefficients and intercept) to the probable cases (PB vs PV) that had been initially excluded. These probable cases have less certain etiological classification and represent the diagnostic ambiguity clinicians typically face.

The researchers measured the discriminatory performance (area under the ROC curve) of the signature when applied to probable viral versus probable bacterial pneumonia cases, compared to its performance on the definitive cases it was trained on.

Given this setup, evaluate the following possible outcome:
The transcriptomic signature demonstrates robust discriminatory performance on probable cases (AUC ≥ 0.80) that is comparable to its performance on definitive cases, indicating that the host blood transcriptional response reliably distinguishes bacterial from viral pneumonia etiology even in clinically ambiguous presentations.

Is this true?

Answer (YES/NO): NO